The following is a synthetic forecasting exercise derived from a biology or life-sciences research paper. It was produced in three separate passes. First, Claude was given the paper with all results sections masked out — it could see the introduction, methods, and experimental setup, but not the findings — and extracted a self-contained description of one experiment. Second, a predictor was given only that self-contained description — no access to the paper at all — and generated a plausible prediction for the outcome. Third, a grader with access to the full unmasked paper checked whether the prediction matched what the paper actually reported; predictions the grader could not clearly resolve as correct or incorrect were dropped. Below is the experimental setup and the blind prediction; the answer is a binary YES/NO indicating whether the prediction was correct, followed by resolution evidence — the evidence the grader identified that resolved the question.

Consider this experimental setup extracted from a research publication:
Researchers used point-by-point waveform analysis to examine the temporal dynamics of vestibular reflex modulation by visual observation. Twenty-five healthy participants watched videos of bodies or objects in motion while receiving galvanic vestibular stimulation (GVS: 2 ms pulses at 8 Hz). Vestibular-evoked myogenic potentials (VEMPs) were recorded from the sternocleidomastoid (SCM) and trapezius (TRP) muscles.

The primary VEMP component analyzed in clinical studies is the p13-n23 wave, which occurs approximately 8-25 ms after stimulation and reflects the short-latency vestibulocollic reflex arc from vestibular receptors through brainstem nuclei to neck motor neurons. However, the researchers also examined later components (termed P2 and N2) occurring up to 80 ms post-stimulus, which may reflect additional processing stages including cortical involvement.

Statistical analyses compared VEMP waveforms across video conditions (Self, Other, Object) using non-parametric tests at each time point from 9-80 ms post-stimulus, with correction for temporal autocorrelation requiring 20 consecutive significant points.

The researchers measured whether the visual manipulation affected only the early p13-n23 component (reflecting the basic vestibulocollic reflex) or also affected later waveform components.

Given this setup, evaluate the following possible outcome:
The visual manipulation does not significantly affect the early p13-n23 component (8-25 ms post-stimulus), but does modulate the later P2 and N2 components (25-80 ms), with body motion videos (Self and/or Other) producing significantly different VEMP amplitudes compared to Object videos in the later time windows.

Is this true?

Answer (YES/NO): NO